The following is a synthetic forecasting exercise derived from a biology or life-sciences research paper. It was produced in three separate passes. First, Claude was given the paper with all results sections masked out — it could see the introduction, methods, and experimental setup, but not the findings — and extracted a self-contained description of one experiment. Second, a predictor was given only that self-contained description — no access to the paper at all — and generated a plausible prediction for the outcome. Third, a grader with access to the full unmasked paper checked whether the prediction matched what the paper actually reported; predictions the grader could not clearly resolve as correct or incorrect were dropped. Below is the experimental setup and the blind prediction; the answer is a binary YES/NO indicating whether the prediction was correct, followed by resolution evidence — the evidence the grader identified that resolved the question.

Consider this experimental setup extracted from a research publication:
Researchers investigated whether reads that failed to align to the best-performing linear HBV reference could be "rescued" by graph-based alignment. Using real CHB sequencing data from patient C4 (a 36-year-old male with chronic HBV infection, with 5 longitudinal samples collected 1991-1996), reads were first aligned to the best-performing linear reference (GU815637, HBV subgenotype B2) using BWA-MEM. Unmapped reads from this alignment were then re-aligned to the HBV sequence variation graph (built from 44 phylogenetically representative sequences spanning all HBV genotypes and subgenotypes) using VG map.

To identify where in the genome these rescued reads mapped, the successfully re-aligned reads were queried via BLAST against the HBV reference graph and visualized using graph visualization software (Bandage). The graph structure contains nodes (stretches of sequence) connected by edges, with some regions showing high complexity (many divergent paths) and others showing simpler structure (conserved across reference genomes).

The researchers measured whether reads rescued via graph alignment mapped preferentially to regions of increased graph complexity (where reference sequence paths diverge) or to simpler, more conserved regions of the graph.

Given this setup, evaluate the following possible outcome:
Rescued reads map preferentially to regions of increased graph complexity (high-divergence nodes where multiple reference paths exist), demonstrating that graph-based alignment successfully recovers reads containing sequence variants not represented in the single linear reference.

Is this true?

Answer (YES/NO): YES